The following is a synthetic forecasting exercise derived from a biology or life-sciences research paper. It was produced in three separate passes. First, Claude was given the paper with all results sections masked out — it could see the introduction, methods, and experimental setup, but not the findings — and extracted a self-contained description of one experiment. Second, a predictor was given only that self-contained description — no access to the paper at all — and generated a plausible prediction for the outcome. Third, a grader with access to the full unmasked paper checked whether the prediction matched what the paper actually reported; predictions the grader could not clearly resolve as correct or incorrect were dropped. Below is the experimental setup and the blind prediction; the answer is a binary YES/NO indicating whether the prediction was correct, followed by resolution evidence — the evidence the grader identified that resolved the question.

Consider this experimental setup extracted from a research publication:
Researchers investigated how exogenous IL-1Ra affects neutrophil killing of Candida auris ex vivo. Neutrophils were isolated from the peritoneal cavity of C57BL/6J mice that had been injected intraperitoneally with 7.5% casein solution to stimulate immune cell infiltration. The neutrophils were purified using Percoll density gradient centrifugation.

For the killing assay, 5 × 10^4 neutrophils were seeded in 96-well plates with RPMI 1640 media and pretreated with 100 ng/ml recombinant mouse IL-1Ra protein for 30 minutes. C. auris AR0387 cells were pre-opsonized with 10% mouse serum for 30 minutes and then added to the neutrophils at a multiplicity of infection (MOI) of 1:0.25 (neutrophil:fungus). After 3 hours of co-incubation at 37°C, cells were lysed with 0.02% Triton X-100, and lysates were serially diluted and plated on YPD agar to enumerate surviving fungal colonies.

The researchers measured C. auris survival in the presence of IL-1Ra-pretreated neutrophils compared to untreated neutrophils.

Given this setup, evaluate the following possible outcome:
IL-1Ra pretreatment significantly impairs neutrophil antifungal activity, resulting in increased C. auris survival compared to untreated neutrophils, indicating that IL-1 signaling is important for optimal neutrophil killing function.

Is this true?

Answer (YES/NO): YES